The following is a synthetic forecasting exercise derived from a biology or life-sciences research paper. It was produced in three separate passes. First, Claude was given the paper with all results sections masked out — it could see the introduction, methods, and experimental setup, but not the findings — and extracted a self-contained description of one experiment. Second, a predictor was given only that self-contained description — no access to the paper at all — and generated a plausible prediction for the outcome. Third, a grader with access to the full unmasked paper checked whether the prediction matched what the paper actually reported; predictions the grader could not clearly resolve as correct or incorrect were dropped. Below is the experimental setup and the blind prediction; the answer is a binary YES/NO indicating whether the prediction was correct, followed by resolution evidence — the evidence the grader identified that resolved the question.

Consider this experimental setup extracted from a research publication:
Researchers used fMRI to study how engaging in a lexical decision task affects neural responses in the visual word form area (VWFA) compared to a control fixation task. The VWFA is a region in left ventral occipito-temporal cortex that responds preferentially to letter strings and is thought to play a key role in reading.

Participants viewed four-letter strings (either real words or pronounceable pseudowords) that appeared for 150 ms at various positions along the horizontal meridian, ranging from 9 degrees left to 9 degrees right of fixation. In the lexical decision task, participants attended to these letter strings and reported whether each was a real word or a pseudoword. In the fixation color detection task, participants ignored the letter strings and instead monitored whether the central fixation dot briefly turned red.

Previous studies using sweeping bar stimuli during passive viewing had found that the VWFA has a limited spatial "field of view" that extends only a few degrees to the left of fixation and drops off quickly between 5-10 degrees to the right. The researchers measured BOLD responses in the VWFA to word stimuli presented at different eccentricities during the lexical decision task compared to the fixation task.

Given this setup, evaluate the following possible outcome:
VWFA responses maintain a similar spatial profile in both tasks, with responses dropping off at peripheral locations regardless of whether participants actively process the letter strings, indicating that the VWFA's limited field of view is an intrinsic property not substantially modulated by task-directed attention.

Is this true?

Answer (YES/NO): NO